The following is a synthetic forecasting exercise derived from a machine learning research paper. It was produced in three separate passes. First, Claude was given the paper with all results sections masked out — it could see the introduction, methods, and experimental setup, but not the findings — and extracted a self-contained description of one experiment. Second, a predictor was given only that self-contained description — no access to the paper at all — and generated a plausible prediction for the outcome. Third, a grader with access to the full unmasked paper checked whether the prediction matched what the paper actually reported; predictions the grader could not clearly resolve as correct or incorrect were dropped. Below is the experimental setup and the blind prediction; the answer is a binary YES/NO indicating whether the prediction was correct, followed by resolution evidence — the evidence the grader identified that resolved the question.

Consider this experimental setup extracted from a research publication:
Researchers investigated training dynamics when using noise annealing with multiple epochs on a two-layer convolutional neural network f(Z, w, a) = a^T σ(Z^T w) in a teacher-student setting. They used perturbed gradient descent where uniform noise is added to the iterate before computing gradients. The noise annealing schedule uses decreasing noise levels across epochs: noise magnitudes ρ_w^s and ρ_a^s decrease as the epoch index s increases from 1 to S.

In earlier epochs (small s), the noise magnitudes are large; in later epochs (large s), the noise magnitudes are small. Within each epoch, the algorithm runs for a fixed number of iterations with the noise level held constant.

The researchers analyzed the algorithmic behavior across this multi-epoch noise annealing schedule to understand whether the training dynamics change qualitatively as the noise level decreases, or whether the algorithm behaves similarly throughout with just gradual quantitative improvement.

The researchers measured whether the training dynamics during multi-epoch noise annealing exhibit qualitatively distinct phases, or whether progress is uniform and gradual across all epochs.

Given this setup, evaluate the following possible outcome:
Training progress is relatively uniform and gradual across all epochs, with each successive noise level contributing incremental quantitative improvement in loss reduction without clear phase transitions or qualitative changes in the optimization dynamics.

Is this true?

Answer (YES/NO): NO